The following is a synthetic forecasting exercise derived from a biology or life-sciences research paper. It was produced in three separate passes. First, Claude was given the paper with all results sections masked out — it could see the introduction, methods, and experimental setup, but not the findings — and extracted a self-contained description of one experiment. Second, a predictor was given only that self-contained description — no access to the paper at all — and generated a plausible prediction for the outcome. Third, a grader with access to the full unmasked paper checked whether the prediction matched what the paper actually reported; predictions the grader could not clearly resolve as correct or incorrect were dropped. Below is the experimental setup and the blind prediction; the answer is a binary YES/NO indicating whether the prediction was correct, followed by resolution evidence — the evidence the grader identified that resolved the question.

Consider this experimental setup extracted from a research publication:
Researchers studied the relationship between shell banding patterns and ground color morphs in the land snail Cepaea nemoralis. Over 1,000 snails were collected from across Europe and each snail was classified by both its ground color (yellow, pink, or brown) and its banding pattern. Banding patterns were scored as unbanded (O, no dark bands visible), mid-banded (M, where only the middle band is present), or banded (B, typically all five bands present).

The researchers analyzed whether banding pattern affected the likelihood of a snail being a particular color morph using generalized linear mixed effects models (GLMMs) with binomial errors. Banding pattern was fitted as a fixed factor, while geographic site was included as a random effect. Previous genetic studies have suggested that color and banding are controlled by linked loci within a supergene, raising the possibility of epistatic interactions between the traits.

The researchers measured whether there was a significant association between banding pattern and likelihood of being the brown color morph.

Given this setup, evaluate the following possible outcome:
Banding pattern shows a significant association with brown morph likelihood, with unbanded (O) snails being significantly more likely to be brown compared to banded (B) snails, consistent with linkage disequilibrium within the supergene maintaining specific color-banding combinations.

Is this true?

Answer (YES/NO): YES